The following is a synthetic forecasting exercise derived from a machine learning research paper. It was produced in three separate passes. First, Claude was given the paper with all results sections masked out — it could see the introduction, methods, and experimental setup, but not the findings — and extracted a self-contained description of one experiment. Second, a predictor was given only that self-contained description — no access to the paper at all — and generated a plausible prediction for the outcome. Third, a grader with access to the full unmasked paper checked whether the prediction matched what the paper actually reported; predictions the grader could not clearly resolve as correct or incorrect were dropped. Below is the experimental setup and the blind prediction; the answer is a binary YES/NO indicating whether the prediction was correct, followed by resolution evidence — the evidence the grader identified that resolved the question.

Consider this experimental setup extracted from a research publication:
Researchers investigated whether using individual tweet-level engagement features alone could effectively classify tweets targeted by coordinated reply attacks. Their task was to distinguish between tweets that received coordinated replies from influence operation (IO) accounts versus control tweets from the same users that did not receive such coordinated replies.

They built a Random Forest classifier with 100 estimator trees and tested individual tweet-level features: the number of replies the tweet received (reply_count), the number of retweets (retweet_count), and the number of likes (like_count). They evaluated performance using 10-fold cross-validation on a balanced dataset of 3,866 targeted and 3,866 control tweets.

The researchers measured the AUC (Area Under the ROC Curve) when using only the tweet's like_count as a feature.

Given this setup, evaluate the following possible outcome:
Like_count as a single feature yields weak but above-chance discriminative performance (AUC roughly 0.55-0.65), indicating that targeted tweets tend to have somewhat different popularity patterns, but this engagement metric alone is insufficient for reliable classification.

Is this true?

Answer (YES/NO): NO